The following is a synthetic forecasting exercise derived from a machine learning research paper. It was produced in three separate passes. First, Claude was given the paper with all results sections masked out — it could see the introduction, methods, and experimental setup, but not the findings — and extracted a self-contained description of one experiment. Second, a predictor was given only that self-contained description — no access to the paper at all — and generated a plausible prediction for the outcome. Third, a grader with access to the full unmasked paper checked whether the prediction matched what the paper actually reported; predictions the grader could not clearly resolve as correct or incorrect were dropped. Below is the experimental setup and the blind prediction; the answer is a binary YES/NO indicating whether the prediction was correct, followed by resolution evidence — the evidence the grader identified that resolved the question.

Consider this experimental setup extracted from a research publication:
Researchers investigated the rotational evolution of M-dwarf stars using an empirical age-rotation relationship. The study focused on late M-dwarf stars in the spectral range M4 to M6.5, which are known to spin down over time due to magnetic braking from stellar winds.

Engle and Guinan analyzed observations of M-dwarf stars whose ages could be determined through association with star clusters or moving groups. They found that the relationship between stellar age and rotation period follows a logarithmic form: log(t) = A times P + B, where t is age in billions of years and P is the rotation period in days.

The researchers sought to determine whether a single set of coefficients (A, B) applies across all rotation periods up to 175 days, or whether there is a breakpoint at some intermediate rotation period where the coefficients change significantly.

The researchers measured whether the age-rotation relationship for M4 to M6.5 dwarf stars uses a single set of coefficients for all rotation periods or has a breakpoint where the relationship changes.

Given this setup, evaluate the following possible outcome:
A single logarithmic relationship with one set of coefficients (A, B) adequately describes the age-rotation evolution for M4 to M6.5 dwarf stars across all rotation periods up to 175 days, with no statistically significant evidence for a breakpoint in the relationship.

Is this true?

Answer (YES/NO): NO